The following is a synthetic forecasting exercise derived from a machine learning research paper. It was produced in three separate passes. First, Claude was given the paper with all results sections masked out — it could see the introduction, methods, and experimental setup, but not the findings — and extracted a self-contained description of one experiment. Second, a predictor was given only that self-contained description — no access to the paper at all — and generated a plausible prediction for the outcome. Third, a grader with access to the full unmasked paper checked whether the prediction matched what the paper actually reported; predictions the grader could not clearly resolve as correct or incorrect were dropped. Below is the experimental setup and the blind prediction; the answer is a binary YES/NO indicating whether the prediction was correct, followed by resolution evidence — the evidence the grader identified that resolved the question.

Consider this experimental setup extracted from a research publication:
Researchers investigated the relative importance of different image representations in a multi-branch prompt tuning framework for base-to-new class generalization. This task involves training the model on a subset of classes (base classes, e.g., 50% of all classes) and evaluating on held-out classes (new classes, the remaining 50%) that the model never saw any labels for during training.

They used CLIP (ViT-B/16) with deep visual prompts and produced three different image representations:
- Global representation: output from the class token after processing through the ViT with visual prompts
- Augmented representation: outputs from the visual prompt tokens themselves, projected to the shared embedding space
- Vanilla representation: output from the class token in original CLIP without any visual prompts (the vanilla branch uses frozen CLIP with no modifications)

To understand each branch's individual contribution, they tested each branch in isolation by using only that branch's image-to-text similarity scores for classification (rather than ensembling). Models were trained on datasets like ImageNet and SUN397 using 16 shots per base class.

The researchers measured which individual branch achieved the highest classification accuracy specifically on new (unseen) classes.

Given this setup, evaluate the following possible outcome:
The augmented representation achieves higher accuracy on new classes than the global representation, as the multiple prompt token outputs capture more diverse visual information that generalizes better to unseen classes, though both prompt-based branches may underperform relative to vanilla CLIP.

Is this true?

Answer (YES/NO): NO